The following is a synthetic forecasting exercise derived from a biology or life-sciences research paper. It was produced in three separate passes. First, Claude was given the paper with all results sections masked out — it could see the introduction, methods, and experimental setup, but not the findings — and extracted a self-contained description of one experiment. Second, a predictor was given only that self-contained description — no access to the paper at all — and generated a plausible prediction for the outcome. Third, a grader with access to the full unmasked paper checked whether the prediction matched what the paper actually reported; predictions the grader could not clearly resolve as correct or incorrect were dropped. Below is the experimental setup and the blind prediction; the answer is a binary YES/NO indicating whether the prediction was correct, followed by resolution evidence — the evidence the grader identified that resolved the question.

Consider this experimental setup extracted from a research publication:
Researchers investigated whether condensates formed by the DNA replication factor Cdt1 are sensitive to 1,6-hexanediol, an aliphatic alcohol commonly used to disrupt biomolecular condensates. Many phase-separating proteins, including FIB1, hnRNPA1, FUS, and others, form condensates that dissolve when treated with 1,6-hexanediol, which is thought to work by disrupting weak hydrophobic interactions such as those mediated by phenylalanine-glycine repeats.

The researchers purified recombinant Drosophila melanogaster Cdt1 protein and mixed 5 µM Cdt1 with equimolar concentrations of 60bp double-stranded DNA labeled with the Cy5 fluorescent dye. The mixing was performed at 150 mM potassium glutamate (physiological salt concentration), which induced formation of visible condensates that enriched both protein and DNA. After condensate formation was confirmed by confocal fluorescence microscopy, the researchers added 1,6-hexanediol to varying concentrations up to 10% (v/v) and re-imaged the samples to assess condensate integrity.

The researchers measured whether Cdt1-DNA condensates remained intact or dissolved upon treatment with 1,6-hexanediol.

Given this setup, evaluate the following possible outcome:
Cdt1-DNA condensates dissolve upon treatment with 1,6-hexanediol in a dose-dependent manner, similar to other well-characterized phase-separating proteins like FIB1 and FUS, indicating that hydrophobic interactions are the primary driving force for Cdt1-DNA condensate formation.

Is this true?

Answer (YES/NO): NO